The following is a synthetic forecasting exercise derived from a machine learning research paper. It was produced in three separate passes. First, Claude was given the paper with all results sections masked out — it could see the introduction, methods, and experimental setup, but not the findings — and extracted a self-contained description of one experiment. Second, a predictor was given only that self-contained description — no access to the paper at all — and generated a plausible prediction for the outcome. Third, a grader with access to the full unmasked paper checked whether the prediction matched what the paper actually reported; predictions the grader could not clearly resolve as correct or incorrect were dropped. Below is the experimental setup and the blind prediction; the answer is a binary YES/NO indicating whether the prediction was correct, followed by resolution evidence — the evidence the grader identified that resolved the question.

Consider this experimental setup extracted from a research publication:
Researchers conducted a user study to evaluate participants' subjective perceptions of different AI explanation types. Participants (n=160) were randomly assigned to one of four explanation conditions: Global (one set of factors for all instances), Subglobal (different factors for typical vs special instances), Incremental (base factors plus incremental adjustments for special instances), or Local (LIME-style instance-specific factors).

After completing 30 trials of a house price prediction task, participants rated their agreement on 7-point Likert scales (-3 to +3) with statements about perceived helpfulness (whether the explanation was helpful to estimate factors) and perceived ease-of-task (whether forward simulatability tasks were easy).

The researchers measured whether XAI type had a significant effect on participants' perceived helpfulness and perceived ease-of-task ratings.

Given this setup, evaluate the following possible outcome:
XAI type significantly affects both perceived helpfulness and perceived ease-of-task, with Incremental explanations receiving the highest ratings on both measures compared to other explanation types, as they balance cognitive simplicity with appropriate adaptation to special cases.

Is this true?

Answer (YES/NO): NO